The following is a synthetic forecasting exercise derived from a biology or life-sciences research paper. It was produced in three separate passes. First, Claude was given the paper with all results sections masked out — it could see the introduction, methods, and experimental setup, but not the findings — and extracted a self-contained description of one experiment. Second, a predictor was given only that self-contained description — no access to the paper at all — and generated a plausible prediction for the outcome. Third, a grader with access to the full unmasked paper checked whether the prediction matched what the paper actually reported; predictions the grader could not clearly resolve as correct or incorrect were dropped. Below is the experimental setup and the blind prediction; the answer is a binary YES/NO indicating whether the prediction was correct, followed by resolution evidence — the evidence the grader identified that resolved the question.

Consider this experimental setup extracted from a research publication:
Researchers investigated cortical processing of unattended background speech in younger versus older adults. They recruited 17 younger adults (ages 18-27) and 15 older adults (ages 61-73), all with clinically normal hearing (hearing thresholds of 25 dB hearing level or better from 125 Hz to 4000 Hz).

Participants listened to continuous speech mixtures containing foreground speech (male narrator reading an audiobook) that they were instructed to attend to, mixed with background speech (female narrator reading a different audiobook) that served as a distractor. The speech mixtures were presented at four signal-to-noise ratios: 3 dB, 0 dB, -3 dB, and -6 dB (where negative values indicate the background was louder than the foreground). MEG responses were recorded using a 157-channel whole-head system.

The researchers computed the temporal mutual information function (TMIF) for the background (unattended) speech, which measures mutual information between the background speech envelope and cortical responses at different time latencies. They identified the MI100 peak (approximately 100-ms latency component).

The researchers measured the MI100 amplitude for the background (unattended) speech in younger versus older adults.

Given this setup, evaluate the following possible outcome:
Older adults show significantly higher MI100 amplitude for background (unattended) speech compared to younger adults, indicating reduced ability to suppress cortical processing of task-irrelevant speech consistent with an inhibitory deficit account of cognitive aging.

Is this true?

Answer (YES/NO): YES